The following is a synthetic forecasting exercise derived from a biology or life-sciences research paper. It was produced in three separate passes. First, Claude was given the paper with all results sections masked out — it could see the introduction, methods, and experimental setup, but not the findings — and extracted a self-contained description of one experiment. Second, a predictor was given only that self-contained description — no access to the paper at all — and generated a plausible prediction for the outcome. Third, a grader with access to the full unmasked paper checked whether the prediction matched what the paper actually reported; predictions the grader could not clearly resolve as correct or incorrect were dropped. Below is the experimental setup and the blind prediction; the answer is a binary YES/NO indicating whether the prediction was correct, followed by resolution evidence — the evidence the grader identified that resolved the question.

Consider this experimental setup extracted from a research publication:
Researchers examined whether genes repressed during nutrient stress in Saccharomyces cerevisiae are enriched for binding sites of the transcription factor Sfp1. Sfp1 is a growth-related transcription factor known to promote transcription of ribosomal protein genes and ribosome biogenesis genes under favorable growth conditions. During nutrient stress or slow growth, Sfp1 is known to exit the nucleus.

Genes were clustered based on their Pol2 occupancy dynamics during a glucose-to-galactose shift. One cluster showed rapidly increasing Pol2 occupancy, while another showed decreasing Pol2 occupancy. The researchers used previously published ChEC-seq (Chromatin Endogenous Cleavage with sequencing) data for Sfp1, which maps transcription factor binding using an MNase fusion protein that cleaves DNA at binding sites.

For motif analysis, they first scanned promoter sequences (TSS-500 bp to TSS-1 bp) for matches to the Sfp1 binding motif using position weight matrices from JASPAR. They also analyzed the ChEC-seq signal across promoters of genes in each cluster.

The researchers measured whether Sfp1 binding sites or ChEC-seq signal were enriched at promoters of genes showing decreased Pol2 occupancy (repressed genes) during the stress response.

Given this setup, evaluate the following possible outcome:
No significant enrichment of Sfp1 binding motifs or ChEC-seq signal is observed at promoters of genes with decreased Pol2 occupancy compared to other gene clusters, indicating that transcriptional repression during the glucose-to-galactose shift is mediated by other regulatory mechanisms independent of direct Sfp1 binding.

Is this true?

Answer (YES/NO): NO